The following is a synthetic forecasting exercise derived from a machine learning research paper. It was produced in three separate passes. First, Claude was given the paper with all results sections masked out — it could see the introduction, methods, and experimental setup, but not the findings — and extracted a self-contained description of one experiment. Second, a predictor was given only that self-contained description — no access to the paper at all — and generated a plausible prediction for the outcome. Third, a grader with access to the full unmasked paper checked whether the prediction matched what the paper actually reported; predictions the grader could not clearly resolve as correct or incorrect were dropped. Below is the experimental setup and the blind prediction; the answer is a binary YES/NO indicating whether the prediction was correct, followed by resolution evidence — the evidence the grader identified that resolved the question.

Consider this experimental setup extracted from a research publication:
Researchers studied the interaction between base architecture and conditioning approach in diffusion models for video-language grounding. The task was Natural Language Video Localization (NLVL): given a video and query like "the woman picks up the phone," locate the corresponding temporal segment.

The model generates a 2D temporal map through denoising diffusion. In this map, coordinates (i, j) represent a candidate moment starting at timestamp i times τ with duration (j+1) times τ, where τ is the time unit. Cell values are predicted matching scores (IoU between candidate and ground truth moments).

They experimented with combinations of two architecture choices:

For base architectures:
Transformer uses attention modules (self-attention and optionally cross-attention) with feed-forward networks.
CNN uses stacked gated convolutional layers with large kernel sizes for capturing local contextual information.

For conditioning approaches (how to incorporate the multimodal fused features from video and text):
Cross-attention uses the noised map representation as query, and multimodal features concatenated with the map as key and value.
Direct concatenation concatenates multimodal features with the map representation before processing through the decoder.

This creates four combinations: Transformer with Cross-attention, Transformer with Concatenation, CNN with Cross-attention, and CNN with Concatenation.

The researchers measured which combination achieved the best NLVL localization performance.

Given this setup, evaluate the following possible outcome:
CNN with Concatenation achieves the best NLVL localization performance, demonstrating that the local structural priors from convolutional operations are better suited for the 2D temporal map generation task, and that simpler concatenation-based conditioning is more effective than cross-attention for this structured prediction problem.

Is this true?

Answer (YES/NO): YES